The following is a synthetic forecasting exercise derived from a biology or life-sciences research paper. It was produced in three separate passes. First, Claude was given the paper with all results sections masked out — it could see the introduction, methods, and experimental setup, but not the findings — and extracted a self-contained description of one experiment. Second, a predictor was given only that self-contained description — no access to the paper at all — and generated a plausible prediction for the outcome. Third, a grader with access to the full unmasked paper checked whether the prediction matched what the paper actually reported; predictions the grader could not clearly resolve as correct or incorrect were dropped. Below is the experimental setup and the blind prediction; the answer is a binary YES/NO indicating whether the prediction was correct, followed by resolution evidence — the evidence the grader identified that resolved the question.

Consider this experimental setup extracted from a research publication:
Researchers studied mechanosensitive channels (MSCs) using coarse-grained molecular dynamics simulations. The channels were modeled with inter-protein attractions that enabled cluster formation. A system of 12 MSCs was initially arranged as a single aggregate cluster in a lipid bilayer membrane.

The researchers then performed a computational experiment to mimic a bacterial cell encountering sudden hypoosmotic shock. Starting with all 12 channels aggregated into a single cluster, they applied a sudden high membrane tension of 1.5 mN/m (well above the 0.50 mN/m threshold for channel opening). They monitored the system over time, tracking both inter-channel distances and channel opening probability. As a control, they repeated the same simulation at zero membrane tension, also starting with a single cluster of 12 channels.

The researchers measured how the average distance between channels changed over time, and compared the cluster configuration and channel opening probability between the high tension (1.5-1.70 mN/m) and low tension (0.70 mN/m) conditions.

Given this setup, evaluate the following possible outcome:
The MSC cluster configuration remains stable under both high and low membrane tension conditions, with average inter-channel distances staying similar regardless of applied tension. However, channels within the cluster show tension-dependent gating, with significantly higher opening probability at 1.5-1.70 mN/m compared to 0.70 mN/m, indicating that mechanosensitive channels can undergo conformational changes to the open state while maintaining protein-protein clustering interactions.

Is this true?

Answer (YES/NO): NO